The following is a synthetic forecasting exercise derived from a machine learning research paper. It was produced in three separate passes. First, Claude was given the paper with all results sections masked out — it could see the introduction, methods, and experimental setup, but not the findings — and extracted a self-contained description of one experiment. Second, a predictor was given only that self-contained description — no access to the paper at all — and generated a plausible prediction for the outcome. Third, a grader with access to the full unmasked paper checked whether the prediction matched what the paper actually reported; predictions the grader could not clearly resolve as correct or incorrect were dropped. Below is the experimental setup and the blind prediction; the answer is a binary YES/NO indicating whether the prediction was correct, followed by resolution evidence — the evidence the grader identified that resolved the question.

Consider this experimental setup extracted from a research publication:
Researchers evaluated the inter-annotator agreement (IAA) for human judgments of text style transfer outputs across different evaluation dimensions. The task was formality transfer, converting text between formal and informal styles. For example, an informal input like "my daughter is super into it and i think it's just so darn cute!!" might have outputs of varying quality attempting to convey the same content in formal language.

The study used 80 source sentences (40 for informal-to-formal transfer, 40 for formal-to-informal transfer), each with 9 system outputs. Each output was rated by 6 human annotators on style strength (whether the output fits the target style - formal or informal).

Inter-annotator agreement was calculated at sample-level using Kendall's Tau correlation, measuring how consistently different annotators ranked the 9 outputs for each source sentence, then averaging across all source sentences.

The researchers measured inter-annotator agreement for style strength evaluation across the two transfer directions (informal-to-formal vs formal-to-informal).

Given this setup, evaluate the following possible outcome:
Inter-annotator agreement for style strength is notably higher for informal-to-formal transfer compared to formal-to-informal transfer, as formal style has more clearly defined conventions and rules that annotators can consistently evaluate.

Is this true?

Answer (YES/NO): YES